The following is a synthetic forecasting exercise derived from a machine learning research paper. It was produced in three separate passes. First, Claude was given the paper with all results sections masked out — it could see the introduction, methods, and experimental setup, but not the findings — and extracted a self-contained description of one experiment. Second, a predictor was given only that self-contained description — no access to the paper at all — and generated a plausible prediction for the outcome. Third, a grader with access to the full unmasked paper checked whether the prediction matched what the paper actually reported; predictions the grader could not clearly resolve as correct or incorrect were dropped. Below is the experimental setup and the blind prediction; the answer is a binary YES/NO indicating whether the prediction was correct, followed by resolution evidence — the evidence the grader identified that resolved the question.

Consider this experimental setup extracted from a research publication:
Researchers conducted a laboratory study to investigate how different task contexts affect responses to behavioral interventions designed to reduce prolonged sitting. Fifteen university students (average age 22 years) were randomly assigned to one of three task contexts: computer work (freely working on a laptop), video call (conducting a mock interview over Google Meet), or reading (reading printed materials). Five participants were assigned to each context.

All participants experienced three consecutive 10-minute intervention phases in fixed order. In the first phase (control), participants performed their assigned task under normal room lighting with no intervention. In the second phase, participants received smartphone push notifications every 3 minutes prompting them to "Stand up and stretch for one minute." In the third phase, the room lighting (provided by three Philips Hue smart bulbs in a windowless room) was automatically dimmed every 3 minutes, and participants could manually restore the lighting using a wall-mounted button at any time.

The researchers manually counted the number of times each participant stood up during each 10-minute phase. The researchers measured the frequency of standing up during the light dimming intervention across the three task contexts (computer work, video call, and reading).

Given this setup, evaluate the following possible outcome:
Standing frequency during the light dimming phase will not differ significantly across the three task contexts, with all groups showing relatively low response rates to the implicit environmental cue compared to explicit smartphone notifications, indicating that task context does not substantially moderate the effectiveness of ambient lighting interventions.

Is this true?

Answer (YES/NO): NO